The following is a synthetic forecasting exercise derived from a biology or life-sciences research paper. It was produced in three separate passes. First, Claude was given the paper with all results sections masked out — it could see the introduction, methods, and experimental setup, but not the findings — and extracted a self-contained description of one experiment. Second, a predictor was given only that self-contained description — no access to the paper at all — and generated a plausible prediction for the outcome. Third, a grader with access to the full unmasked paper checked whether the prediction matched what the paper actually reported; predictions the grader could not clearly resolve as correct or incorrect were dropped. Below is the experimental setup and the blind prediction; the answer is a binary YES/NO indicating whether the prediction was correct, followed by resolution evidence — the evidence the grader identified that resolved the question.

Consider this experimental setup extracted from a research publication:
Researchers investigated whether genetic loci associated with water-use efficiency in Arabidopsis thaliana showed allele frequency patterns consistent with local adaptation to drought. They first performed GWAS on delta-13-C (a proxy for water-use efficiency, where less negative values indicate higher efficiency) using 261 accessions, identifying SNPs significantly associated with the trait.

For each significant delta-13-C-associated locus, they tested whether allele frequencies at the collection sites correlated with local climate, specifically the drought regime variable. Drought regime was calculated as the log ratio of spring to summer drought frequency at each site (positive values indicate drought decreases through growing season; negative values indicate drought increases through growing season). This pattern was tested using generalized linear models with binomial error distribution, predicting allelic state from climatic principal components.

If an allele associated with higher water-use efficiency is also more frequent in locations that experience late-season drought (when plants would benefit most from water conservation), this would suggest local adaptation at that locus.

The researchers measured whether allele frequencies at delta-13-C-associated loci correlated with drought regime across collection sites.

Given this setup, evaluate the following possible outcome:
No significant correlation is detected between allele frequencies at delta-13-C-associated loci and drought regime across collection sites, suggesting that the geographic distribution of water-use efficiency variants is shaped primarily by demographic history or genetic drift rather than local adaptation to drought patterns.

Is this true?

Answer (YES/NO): YES